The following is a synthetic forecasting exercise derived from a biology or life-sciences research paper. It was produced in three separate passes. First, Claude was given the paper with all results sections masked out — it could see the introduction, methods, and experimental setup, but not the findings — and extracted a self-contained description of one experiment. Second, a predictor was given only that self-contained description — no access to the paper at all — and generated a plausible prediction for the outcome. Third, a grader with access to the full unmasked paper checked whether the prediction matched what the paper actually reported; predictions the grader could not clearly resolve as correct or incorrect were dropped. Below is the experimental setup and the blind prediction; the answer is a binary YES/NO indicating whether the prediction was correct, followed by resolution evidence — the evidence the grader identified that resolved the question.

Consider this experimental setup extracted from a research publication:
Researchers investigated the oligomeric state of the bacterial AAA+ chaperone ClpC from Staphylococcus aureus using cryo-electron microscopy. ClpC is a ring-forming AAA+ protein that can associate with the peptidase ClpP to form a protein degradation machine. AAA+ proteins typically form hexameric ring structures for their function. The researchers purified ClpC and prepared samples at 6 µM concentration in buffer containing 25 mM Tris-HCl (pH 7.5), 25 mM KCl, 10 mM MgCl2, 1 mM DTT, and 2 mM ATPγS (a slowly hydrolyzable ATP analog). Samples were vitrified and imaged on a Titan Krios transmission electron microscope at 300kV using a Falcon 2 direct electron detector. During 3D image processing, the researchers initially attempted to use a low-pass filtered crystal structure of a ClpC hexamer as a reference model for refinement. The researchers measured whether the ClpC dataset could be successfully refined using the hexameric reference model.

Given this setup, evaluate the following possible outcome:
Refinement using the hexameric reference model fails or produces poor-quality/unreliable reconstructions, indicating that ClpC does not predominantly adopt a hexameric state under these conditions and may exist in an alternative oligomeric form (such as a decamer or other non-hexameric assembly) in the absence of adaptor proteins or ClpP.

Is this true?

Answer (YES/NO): YES